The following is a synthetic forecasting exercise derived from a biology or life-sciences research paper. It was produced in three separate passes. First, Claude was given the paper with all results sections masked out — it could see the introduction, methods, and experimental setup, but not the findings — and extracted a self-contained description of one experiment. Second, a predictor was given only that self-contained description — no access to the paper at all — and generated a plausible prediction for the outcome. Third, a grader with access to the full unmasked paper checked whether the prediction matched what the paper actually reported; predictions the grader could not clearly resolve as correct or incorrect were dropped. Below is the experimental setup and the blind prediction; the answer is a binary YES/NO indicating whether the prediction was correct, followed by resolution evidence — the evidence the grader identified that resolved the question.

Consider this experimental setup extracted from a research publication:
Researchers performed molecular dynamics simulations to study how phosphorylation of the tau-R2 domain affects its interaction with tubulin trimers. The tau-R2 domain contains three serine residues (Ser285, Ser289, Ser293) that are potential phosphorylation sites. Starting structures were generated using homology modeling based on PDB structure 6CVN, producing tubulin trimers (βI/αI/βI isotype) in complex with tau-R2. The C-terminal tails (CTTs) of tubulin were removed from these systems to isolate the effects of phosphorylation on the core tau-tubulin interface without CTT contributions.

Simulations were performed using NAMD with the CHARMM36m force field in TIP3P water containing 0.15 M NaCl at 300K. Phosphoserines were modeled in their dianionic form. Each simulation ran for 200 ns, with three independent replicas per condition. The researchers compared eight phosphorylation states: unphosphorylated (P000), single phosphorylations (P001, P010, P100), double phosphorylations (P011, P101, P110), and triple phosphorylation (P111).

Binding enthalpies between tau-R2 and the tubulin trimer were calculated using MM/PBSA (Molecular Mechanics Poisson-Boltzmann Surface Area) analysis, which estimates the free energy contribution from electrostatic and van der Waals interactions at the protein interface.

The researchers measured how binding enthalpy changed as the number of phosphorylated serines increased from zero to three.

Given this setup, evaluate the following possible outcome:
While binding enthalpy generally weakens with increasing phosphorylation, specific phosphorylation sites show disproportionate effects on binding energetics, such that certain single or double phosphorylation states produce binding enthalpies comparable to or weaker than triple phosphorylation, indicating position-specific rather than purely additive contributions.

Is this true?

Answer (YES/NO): YES